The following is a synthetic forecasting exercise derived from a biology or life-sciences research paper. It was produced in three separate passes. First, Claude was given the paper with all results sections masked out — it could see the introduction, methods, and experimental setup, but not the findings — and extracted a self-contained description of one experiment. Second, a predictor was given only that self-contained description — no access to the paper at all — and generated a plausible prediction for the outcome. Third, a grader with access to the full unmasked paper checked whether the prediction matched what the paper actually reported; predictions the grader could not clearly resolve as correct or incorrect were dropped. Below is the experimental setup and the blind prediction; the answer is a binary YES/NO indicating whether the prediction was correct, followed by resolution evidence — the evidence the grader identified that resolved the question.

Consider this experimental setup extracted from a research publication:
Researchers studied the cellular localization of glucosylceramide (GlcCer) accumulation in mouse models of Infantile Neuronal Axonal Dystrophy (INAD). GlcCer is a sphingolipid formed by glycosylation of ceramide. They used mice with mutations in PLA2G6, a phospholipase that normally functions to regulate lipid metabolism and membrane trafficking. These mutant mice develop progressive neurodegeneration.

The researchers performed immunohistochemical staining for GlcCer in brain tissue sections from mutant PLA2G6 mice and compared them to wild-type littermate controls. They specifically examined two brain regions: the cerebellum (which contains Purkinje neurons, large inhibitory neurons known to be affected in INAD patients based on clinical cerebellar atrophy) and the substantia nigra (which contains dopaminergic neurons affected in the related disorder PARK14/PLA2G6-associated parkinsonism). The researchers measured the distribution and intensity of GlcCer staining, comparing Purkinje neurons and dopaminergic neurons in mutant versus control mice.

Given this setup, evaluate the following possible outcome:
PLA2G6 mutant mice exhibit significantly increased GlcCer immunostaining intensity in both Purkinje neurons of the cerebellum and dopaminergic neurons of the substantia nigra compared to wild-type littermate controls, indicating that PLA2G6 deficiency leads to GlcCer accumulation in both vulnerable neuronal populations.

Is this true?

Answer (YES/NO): YES